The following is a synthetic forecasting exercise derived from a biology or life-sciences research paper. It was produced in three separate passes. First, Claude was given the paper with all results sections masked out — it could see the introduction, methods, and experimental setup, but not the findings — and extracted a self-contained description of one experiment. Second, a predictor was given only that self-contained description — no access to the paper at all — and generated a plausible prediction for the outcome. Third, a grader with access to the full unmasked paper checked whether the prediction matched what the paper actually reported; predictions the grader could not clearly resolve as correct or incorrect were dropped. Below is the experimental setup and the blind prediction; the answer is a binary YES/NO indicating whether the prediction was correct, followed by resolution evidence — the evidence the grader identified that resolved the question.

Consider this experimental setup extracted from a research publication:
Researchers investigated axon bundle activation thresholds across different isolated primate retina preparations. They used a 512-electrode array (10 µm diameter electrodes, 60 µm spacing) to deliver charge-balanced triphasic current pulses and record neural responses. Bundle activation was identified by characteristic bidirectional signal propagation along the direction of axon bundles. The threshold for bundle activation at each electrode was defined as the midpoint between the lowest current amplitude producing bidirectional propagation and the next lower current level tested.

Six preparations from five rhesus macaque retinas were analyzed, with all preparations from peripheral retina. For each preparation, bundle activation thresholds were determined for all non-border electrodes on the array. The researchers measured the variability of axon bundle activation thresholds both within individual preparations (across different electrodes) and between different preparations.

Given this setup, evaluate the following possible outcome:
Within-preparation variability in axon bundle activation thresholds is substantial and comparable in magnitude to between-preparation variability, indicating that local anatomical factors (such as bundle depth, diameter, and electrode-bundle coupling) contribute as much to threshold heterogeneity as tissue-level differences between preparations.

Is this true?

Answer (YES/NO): YES